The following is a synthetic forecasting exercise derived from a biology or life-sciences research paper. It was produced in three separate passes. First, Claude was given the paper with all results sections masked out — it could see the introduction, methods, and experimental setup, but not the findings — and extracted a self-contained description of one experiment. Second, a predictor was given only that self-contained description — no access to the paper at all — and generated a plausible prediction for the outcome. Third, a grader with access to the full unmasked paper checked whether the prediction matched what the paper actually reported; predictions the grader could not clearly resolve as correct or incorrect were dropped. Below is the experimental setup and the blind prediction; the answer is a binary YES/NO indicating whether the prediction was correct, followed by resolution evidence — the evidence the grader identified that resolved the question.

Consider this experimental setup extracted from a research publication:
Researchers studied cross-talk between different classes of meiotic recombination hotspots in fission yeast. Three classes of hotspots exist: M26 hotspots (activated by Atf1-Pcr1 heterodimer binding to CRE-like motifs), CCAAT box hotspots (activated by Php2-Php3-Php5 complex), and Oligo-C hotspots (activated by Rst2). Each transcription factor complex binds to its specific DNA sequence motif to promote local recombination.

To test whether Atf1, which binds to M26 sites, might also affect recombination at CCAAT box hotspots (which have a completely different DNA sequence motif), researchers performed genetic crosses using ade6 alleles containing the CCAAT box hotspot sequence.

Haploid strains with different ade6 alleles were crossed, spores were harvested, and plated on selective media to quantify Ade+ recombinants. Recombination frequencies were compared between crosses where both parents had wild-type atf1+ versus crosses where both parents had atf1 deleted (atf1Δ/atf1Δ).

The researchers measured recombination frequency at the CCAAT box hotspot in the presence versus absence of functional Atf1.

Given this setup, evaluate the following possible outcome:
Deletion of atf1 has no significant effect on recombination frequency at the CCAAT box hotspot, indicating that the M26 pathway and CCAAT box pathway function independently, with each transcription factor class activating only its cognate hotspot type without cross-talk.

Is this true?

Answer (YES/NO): NO